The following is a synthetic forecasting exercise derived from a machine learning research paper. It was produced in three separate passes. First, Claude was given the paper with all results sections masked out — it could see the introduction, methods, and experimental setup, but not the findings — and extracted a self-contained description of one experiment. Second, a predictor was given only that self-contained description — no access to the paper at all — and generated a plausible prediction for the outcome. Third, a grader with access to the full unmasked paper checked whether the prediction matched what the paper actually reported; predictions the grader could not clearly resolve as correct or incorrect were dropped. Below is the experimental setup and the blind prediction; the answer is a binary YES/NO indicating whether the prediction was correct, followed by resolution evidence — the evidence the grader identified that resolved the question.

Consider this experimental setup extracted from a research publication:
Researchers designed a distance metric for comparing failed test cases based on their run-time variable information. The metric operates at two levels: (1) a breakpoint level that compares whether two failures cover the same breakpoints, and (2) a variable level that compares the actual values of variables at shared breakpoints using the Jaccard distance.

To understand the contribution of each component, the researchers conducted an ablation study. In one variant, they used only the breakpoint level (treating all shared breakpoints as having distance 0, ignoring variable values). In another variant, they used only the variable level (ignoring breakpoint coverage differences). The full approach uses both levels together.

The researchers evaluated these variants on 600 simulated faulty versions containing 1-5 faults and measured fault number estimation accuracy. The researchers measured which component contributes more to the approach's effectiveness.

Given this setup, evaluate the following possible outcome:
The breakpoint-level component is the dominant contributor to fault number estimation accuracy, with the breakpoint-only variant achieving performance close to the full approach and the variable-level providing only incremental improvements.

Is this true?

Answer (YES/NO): NO